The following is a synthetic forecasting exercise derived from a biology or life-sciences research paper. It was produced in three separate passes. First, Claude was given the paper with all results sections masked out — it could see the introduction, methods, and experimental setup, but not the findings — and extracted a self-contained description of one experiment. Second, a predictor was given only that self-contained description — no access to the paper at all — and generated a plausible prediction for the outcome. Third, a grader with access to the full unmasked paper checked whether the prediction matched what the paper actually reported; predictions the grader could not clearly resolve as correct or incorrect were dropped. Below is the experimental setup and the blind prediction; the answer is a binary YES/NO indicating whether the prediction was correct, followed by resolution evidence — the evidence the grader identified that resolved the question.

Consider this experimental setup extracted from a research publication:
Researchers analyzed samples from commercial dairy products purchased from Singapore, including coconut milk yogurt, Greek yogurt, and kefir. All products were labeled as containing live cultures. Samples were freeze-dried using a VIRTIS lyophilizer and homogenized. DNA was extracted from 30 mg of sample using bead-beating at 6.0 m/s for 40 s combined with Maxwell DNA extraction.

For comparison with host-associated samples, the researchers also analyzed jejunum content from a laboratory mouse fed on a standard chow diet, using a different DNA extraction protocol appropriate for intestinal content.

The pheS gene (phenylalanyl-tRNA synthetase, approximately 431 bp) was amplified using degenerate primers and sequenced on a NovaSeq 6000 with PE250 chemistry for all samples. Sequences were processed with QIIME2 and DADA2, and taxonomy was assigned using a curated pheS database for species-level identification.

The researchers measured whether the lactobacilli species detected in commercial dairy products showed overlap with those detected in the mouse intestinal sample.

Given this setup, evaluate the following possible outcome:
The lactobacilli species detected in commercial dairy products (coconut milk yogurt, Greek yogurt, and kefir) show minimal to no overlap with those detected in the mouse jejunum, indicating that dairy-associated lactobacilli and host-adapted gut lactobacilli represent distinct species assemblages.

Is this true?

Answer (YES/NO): NO